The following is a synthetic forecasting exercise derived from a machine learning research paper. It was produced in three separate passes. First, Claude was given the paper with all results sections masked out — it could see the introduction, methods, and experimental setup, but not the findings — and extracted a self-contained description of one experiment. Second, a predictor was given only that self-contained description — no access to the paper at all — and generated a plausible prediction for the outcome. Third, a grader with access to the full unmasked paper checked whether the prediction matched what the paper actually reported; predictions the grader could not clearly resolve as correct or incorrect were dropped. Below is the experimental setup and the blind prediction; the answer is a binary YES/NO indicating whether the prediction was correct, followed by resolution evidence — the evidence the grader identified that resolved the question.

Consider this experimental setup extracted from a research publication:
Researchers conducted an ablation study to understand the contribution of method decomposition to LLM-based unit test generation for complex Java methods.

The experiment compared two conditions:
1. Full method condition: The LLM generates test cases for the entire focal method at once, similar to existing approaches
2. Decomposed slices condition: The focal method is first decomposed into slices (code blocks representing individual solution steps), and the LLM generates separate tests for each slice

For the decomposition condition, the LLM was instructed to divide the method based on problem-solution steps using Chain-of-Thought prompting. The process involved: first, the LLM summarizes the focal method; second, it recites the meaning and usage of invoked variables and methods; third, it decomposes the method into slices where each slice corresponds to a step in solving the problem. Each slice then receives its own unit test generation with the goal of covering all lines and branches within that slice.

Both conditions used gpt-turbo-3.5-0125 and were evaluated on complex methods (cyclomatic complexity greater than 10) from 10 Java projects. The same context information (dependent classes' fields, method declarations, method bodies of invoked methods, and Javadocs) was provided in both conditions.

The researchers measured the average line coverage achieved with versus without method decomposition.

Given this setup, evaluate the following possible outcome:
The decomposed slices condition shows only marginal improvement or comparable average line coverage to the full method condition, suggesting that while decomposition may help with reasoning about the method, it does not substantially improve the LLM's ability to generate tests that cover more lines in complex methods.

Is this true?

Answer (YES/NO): NO